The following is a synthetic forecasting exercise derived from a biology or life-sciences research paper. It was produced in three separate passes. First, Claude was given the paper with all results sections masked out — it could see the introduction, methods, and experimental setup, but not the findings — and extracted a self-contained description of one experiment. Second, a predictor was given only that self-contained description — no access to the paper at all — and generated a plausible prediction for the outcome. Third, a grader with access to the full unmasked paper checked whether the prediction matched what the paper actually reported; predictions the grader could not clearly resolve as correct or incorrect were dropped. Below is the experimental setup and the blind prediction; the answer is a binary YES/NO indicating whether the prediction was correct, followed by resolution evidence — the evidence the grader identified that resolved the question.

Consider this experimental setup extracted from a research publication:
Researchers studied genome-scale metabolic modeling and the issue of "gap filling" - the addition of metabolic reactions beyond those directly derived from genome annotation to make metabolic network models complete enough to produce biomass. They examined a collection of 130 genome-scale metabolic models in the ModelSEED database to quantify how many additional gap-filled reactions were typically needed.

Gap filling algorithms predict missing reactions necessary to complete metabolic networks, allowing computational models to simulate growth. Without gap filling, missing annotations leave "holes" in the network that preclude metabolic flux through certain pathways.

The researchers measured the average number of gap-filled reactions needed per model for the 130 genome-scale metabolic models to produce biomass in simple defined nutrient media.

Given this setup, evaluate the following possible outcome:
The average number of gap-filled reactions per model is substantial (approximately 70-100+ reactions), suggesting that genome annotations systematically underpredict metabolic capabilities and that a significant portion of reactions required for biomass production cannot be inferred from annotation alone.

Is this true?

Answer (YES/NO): NO